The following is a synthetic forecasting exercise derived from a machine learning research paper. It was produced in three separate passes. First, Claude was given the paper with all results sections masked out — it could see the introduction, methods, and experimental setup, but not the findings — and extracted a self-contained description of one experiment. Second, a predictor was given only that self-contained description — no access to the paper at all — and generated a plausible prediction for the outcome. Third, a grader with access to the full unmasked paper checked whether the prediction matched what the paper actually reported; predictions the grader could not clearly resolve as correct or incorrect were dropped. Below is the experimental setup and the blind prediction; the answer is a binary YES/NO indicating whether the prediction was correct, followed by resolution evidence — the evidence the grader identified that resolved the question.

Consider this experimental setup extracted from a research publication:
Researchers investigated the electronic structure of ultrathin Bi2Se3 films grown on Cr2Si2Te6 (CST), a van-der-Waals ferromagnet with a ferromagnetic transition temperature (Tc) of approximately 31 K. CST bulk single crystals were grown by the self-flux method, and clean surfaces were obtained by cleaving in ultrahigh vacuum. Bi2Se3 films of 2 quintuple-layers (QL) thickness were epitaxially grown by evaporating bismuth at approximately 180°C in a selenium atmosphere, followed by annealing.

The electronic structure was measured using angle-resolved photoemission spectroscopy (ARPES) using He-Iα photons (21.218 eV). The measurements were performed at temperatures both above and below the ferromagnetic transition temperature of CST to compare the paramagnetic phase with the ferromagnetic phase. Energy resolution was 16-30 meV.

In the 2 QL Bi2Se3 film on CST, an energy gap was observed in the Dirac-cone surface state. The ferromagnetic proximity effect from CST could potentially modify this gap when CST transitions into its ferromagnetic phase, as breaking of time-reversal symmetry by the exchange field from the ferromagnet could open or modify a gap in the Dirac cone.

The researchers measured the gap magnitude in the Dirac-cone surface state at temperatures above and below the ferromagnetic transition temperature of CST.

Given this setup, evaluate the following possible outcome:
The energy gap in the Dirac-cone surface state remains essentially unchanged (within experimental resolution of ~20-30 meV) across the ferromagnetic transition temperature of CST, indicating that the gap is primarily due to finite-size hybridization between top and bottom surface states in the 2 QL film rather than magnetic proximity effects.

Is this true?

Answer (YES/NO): YES